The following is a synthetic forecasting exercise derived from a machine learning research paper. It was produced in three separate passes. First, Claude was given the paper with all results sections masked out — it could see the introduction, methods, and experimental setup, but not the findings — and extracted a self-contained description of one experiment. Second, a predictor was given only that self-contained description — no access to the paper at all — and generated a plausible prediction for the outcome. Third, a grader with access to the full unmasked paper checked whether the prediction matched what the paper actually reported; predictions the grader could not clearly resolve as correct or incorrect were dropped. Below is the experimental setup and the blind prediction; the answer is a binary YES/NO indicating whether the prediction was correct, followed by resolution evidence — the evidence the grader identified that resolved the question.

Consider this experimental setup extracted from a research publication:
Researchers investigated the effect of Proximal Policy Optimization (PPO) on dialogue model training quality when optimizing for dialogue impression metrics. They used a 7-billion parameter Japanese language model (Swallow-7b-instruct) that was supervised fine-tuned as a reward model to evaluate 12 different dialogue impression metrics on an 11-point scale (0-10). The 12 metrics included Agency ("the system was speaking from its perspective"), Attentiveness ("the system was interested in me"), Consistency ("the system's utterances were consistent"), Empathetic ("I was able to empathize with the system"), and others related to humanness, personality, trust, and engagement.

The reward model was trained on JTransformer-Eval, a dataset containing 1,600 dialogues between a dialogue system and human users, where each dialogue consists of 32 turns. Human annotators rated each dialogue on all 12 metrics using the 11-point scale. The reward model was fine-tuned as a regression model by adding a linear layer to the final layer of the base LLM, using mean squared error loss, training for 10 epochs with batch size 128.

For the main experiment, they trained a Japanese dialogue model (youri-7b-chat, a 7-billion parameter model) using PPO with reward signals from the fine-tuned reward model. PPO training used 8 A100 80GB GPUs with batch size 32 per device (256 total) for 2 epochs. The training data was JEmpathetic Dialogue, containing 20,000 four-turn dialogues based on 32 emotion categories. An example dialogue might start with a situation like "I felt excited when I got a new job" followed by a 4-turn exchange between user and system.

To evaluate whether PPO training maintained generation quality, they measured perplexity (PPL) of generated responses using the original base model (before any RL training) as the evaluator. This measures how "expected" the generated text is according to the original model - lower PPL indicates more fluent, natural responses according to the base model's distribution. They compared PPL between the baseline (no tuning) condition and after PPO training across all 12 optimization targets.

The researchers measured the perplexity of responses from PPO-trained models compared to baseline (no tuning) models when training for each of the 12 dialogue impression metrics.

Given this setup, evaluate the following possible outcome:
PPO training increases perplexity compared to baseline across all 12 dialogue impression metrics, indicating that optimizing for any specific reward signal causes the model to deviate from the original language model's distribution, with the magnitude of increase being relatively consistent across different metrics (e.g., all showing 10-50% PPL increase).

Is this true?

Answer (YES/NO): NO